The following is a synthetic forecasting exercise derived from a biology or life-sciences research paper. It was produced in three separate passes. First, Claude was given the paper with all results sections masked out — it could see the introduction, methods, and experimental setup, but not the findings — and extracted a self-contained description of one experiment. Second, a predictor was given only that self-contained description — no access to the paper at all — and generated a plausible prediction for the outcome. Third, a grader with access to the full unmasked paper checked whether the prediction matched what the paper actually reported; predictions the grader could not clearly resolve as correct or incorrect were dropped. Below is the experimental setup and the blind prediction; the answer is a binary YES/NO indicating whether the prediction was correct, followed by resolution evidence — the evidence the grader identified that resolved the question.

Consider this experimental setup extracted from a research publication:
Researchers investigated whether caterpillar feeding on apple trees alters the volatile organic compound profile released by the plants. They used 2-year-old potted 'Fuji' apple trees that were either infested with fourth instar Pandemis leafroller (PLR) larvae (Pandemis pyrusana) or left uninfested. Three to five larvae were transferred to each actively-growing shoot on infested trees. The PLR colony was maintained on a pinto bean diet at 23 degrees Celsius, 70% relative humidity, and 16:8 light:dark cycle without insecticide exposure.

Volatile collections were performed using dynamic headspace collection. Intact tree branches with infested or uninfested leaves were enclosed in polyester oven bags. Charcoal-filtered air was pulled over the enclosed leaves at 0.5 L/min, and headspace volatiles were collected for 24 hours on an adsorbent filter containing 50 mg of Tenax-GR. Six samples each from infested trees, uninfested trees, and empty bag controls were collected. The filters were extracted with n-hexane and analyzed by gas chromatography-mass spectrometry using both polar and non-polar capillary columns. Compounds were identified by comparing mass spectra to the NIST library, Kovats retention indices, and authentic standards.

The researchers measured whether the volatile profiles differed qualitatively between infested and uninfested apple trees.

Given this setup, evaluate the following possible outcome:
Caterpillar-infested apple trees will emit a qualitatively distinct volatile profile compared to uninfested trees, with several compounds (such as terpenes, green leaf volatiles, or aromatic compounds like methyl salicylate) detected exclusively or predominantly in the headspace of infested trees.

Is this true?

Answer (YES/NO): YES